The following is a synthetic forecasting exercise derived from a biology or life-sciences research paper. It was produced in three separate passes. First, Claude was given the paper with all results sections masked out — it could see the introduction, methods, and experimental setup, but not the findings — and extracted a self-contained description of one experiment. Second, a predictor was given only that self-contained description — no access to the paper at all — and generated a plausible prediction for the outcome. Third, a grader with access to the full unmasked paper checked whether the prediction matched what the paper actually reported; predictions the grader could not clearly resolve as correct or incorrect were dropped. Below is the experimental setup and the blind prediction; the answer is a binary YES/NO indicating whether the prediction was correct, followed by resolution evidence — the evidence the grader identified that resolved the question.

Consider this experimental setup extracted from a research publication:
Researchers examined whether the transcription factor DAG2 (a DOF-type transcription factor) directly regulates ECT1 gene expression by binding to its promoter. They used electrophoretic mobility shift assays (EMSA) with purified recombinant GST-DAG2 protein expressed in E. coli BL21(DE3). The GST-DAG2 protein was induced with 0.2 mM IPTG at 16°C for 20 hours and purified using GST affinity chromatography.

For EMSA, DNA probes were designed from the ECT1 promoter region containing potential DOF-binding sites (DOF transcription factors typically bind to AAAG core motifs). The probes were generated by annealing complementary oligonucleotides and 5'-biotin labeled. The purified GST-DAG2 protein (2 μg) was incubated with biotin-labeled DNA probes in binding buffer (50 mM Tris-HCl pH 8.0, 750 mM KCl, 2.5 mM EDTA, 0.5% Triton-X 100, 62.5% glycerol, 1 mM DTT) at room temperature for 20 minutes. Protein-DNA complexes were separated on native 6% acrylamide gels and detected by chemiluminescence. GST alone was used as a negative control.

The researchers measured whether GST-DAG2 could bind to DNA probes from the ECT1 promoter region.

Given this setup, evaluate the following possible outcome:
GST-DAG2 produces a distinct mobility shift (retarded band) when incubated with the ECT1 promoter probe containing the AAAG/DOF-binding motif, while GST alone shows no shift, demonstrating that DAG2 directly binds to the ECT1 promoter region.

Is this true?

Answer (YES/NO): YES